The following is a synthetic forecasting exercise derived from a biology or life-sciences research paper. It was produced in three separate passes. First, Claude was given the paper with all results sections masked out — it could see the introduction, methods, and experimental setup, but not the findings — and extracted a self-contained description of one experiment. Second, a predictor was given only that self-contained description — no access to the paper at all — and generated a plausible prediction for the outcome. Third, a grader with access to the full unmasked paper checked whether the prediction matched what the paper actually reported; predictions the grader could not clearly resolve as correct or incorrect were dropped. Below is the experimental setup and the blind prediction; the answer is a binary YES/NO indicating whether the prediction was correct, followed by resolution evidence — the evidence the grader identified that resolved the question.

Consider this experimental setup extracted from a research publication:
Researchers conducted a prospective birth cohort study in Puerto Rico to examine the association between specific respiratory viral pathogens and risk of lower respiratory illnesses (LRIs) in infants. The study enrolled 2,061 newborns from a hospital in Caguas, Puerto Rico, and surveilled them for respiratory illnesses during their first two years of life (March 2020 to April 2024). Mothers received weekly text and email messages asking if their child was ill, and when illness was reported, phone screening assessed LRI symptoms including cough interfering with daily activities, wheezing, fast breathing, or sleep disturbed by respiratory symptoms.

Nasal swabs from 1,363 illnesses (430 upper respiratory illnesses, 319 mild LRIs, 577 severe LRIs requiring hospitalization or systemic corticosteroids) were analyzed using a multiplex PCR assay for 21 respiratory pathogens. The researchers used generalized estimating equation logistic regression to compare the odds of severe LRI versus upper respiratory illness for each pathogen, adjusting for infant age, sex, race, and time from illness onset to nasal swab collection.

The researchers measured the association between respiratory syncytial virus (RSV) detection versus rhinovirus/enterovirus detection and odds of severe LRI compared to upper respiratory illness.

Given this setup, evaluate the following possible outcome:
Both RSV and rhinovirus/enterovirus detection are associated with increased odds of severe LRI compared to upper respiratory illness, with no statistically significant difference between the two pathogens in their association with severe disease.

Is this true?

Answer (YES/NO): NO